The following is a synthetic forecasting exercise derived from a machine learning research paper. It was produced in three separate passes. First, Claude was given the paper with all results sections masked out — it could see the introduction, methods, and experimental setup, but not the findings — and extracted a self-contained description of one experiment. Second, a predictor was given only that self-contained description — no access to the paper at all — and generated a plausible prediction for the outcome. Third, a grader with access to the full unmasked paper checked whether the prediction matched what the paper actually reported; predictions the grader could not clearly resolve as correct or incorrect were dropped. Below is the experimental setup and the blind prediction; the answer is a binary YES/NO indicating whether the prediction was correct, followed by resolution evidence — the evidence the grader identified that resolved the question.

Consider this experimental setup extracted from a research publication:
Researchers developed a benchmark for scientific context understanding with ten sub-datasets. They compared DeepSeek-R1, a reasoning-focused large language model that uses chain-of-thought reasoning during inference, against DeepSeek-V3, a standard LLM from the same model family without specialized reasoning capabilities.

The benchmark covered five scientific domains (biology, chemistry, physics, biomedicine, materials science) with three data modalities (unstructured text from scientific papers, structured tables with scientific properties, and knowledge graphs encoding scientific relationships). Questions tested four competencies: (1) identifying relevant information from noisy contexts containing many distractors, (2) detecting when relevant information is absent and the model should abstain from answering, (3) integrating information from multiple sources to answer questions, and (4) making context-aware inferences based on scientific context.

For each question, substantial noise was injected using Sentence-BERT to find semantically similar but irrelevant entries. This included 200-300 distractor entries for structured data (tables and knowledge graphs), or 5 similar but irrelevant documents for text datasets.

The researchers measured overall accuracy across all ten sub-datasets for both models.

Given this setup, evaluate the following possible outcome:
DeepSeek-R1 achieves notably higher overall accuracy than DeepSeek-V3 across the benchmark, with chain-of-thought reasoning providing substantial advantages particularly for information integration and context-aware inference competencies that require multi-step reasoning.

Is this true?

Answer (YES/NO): YES